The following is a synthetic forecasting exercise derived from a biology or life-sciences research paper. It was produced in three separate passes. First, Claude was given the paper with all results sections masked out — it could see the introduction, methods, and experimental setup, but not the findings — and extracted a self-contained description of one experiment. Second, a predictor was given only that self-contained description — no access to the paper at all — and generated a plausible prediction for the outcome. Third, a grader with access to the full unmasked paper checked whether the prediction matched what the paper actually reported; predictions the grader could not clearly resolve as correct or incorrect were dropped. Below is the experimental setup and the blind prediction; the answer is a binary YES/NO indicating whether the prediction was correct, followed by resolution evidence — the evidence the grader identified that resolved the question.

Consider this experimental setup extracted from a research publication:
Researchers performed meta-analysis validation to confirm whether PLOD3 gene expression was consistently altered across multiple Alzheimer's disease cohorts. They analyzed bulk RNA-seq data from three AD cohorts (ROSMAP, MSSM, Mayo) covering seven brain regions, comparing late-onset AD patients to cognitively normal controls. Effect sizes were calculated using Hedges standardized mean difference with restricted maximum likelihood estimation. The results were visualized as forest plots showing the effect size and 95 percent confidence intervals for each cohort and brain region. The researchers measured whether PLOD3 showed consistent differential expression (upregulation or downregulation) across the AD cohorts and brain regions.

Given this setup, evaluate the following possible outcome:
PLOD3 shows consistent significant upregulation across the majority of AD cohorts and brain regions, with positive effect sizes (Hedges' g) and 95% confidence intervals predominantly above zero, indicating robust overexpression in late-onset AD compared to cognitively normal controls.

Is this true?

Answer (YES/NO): YES